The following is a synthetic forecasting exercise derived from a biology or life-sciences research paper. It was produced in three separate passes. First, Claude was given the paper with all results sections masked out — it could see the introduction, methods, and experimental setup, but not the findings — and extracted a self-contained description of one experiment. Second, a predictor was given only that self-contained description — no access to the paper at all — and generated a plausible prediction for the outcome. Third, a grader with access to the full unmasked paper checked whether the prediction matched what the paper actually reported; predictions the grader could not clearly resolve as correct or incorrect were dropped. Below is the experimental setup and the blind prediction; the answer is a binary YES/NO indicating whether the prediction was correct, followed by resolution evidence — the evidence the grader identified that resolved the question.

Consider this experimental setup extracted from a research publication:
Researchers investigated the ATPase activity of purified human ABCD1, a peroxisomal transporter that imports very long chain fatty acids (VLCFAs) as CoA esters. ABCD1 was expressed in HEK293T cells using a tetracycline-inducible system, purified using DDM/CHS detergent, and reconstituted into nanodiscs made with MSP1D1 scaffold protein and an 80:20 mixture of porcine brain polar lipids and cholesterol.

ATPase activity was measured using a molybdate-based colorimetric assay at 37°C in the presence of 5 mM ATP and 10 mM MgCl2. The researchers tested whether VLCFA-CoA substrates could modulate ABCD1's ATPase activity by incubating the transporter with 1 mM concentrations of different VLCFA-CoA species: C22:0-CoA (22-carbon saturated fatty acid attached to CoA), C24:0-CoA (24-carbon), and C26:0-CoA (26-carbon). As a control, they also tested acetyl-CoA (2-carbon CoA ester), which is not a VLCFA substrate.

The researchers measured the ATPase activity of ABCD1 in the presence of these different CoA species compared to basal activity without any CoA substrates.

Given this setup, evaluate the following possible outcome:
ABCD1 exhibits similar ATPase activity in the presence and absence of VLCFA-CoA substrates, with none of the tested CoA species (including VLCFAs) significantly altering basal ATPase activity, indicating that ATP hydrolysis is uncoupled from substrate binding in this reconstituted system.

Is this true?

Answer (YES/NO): NO